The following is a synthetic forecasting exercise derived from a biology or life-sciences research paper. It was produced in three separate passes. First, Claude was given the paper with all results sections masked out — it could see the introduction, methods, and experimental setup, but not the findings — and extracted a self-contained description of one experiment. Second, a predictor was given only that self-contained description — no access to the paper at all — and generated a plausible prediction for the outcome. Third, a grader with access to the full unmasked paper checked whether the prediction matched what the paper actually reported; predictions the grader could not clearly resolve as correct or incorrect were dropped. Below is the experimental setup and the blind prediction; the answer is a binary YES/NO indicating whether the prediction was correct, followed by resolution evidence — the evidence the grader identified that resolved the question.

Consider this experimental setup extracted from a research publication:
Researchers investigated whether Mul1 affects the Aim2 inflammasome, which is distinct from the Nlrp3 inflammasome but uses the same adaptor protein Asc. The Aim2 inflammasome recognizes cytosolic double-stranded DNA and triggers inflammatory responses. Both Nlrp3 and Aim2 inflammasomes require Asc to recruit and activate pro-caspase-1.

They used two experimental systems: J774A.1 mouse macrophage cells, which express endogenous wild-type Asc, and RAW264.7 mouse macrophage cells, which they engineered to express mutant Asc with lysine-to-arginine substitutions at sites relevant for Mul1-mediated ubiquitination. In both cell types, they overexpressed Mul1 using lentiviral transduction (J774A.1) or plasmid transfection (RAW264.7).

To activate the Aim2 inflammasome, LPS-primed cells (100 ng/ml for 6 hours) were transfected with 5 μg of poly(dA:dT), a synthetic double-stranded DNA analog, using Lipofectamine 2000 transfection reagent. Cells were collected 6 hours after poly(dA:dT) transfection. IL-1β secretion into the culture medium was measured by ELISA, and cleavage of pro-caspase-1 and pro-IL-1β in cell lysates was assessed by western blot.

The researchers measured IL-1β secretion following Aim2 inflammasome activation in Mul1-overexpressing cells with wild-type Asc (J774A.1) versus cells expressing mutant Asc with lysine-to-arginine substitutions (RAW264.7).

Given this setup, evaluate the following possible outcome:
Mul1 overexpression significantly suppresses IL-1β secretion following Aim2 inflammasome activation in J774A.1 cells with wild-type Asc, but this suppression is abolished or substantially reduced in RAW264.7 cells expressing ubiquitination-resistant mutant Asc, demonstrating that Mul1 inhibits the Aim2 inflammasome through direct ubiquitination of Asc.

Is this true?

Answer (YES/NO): YES